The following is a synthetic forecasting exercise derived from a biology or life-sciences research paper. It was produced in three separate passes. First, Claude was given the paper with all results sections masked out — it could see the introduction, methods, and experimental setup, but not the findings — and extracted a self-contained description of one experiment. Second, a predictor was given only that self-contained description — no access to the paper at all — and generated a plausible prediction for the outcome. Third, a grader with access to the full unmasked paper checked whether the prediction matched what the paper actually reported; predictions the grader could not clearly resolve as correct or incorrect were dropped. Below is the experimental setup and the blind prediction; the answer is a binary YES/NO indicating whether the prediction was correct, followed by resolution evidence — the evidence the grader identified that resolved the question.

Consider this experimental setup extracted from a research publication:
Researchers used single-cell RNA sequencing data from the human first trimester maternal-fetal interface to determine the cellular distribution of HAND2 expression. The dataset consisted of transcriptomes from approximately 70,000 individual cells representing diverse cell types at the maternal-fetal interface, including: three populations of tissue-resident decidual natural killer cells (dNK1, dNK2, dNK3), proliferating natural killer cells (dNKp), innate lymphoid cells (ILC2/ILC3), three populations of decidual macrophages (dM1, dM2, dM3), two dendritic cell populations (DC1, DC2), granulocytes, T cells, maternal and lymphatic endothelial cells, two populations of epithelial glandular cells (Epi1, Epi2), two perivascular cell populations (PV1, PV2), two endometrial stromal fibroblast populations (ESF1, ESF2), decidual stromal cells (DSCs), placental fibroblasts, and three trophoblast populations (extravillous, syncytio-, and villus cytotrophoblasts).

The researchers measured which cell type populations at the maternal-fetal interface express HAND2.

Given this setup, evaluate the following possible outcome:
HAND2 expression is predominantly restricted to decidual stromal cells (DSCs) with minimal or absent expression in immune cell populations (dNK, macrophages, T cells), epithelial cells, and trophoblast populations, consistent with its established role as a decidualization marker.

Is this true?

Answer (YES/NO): NO